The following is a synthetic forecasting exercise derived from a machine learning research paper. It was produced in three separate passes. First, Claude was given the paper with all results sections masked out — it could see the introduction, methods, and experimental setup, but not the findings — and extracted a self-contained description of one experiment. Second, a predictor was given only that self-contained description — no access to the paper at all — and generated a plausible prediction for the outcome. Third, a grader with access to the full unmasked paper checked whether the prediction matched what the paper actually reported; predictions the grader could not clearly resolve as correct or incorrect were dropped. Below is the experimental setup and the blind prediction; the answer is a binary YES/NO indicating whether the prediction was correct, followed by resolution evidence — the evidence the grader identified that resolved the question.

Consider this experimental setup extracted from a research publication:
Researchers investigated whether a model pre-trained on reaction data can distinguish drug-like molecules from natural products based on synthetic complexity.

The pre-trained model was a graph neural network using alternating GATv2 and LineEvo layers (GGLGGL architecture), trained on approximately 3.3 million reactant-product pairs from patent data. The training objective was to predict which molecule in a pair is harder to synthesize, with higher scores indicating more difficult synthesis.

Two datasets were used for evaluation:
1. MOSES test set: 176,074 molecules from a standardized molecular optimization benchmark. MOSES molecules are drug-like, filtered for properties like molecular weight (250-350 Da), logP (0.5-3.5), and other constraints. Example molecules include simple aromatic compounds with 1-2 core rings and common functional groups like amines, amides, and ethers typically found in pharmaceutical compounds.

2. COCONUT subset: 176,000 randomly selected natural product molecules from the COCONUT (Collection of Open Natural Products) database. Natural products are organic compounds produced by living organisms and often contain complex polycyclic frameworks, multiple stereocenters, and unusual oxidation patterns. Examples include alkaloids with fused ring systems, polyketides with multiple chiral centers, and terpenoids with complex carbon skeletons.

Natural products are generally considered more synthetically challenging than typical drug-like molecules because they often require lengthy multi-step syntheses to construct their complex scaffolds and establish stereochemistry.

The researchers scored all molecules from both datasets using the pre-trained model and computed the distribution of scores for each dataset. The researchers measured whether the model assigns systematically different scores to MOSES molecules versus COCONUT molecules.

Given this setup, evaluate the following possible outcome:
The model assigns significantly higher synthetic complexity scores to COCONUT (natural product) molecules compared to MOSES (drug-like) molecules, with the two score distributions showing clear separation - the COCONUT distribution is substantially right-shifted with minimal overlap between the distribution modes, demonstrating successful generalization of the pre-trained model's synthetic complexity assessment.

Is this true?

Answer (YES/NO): NO